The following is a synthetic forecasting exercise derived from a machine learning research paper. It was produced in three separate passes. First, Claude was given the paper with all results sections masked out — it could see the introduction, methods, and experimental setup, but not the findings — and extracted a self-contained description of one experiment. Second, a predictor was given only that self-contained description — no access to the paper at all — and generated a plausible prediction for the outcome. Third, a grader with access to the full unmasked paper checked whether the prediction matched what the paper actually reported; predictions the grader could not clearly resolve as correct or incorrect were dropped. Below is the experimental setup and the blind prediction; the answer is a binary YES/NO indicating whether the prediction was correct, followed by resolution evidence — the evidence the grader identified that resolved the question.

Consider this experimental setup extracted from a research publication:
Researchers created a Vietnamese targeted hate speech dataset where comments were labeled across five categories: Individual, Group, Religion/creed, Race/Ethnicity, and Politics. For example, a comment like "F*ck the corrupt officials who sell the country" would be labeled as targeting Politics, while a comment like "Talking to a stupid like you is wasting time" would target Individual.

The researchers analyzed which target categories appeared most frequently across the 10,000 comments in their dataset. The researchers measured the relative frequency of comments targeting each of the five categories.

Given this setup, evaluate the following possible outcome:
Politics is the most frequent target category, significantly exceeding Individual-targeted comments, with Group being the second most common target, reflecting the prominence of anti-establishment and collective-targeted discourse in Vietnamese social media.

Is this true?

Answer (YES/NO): NO